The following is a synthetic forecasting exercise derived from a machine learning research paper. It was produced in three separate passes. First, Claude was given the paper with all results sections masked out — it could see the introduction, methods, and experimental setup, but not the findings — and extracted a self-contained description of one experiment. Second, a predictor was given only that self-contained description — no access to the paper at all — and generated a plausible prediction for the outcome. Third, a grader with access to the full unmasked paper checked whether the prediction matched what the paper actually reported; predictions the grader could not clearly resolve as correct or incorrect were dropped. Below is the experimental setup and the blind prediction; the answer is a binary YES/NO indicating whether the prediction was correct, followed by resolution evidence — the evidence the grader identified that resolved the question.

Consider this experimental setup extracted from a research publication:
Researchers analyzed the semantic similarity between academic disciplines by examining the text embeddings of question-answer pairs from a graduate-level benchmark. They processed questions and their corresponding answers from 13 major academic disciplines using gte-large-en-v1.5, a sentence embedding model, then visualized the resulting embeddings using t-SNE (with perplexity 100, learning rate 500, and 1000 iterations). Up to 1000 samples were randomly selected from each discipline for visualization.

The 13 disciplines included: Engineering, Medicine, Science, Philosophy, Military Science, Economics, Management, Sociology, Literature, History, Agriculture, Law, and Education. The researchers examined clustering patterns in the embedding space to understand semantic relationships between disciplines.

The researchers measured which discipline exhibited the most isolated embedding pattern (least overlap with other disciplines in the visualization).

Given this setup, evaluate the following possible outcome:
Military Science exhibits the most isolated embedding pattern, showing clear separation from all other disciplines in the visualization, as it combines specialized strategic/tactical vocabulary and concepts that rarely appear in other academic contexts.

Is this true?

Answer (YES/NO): YES